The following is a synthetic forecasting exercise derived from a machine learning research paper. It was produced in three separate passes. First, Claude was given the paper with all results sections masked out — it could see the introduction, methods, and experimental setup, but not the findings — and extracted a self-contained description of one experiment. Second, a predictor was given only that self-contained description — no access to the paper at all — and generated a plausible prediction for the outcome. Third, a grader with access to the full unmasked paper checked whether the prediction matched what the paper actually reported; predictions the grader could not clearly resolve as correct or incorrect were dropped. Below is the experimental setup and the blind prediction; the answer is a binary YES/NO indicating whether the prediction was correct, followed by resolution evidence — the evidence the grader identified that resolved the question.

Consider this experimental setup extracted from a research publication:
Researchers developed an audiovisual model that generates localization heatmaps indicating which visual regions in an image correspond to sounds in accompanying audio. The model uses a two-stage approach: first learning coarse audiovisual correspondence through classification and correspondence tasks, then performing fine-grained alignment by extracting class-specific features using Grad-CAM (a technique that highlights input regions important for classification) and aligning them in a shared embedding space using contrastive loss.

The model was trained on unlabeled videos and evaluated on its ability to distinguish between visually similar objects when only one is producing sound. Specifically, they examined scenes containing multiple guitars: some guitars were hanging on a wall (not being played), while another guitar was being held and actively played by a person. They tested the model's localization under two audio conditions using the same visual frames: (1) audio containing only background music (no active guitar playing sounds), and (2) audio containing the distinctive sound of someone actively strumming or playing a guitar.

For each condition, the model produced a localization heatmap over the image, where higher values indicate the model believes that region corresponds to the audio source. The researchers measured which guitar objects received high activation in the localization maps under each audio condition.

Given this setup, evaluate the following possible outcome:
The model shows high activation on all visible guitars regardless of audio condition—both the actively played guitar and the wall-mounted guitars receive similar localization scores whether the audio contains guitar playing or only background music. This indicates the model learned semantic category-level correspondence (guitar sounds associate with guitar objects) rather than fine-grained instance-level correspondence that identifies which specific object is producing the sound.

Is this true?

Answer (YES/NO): NO